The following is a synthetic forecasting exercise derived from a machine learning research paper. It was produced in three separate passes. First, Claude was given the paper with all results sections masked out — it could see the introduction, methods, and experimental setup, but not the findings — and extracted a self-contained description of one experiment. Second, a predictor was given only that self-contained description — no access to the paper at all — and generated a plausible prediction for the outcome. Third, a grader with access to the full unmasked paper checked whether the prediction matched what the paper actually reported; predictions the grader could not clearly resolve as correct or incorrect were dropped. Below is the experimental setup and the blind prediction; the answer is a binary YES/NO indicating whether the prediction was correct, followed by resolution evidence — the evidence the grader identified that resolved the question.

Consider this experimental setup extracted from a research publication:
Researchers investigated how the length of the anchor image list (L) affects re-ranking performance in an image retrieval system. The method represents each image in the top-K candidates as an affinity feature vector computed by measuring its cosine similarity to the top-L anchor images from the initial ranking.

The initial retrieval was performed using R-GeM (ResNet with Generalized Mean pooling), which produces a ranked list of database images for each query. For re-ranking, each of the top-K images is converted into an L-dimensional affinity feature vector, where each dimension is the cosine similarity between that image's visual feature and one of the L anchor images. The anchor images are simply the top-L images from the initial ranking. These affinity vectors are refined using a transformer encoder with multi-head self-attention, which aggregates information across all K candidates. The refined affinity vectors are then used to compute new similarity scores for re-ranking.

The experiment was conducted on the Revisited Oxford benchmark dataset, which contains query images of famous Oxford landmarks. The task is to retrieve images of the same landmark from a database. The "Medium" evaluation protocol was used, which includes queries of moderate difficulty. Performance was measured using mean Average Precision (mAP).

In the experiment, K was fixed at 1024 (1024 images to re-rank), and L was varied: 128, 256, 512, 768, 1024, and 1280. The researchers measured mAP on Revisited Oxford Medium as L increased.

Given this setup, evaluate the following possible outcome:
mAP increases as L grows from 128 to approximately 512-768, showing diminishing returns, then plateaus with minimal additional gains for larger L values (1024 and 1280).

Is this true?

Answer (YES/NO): NO